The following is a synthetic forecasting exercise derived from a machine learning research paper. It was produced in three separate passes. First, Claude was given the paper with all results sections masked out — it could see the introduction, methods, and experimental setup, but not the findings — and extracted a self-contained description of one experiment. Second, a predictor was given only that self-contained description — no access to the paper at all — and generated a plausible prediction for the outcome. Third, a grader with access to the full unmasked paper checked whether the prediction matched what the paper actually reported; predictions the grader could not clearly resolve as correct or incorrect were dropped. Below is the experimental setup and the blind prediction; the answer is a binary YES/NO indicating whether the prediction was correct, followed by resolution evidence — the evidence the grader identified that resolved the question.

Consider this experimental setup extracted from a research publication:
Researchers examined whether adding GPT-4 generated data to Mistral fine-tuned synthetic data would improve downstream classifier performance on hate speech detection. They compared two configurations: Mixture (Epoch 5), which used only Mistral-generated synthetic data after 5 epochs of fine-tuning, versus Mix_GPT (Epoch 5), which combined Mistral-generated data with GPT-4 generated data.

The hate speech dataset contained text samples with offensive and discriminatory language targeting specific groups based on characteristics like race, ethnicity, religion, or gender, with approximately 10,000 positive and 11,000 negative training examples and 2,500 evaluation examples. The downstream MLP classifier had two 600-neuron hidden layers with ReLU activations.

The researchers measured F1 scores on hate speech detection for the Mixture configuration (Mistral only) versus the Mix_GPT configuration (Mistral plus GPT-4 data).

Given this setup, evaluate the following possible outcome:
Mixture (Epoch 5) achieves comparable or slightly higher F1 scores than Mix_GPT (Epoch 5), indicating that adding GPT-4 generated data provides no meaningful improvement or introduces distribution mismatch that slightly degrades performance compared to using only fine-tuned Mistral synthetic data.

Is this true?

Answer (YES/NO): YES